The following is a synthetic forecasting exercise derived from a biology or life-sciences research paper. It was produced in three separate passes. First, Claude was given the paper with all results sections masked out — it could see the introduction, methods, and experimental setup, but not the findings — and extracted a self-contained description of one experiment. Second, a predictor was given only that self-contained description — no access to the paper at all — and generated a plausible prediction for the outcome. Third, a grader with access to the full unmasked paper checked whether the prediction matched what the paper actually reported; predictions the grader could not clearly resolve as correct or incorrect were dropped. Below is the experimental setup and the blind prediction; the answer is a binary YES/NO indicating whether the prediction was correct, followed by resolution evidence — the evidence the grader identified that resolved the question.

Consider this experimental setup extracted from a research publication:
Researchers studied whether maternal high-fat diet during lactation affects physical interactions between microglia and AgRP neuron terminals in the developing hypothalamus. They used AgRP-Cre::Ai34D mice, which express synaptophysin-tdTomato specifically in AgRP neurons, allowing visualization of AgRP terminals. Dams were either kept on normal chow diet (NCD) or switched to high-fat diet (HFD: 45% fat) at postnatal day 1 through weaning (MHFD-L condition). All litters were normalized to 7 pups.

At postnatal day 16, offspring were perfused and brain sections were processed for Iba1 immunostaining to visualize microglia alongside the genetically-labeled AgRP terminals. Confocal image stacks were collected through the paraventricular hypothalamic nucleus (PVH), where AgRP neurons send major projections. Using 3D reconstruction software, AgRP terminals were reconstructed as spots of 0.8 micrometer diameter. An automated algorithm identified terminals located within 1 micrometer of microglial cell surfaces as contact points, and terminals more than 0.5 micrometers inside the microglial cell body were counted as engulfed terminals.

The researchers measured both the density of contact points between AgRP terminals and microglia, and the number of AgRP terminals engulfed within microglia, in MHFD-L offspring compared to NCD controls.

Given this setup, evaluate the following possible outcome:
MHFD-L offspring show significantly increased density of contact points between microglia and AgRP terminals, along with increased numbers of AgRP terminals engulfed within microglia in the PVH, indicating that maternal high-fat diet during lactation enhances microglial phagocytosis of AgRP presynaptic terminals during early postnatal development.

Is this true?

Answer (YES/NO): NO